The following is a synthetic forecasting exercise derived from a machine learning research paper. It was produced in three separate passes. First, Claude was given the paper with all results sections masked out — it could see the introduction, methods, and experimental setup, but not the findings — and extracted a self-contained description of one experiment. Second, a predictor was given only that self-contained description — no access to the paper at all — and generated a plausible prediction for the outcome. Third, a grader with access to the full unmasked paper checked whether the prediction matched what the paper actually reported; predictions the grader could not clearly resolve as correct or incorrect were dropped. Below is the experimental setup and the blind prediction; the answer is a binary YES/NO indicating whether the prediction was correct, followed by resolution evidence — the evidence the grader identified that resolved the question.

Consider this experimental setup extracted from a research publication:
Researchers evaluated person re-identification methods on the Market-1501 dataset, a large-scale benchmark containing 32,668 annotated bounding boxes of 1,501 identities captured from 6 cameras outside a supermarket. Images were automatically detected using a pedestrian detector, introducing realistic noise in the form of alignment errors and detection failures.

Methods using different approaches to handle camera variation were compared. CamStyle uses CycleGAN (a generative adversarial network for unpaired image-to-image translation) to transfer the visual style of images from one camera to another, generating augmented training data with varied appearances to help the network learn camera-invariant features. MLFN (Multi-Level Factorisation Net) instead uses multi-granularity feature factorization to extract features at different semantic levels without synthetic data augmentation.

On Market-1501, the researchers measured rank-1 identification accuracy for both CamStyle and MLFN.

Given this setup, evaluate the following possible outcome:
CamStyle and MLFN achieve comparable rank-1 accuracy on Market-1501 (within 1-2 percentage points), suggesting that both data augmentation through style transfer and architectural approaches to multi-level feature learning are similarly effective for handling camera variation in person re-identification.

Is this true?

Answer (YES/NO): YES